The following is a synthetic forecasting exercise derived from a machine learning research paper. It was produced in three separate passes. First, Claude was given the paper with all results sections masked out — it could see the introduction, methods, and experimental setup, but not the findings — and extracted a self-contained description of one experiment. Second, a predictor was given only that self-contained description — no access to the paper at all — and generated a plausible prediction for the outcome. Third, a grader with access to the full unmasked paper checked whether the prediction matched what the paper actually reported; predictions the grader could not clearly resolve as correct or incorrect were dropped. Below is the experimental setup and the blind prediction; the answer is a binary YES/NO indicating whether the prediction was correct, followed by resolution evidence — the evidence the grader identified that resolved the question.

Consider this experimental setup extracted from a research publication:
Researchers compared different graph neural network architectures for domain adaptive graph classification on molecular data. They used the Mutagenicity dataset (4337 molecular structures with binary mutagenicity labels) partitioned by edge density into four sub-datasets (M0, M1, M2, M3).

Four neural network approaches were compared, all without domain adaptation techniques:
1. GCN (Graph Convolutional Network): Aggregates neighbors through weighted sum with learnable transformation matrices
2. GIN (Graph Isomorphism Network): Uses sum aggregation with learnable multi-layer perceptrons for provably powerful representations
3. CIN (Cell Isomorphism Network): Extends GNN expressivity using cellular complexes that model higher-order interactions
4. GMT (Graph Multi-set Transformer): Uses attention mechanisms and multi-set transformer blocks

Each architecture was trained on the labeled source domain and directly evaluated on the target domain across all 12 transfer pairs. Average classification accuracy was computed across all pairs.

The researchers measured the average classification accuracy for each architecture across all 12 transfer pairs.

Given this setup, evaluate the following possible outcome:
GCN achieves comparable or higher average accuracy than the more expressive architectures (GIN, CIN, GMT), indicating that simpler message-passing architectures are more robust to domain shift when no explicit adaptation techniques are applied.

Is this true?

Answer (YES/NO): YES